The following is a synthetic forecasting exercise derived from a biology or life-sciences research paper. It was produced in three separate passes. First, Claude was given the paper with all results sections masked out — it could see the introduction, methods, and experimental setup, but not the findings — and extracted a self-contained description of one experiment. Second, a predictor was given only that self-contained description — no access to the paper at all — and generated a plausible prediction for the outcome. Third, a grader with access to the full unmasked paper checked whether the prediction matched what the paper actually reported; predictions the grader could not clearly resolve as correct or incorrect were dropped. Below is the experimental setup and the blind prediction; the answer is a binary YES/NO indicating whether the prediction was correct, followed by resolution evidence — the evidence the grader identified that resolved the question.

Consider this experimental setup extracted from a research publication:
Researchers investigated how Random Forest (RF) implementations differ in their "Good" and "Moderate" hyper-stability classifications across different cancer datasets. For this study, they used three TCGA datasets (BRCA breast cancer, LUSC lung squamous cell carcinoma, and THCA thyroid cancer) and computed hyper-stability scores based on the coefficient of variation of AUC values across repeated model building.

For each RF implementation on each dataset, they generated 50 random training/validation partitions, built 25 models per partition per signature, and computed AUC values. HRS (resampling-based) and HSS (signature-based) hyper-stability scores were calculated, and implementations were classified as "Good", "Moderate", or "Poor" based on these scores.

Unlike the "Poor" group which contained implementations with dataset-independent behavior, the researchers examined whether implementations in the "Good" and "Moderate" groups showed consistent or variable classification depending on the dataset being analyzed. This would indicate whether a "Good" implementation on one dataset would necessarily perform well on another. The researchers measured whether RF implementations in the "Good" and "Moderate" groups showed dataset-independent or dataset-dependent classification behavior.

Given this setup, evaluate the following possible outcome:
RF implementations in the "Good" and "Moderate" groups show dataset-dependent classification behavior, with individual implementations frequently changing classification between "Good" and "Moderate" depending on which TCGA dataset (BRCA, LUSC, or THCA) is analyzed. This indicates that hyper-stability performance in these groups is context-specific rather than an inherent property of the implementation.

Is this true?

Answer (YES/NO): YES